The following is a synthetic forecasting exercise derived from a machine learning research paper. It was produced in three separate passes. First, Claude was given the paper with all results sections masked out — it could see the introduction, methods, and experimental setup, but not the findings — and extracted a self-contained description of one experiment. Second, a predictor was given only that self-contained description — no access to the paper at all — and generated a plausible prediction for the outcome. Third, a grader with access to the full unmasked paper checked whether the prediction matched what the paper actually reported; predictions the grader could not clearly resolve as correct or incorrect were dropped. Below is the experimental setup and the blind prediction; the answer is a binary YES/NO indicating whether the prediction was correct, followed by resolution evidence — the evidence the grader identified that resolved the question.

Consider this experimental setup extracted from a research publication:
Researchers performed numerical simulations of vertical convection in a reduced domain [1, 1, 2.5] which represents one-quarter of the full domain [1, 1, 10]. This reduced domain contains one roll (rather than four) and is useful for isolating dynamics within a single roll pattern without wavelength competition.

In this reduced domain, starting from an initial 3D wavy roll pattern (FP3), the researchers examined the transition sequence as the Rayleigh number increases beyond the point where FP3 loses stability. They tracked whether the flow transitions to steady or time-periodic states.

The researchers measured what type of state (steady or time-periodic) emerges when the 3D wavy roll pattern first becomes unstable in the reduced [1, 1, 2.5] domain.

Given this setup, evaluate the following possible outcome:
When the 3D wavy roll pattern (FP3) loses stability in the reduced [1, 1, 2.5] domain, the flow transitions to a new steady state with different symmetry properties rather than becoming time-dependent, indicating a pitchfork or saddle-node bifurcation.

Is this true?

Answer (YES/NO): NO